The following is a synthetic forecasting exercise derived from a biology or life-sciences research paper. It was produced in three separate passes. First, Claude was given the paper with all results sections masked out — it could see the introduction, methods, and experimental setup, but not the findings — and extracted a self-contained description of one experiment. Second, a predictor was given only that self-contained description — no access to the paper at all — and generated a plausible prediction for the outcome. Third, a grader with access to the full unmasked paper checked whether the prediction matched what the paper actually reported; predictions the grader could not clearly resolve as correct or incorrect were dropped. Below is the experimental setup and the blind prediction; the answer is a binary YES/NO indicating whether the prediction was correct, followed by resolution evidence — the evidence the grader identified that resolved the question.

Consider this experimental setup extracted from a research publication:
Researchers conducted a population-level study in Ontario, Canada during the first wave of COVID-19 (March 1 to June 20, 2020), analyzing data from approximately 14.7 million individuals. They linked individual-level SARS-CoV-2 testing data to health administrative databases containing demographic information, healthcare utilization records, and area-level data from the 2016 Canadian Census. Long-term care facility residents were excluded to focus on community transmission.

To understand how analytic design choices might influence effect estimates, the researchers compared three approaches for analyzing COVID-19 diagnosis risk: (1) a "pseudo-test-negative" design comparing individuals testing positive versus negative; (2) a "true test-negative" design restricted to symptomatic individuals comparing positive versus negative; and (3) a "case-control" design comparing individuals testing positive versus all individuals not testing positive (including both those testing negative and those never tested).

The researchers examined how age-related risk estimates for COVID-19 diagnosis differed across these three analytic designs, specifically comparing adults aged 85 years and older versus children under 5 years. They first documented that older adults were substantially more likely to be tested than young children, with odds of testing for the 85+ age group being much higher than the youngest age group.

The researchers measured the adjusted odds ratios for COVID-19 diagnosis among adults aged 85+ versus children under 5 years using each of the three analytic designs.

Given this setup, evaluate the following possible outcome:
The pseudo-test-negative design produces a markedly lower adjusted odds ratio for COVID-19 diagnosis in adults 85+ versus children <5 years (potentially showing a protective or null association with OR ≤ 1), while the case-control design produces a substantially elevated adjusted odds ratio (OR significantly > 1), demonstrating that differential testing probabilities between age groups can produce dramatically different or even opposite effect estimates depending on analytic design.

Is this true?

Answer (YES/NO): NO